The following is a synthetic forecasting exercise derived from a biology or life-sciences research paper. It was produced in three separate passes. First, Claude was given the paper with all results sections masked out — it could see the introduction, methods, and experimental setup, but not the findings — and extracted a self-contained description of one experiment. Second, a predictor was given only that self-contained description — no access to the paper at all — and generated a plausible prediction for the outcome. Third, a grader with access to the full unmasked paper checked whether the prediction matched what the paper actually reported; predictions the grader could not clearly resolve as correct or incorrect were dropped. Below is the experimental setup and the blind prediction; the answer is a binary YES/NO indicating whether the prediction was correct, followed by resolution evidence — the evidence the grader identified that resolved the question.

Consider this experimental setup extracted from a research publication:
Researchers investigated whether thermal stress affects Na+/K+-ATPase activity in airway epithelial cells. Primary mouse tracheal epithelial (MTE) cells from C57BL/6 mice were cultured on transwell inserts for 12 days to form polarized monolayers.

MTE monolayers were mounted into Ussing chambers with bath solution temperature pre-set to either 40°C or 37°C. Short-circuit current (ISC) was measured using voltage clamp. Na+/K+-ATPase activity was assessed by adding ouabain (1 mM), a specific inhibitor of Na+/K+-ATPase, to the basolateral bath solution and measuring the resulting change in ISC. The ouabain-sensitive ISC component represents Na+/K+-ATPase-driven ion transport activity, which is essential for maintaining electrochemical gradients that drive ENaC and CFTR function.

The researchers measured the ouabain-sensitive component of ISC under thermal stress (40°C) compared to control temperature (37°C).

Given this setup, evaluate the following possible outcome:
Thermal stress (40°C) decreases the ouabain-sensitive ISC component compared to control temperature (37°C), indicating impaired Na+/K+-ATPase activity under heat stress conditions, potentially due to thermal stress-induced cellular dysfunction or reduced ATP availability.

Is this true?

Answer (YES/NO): NO